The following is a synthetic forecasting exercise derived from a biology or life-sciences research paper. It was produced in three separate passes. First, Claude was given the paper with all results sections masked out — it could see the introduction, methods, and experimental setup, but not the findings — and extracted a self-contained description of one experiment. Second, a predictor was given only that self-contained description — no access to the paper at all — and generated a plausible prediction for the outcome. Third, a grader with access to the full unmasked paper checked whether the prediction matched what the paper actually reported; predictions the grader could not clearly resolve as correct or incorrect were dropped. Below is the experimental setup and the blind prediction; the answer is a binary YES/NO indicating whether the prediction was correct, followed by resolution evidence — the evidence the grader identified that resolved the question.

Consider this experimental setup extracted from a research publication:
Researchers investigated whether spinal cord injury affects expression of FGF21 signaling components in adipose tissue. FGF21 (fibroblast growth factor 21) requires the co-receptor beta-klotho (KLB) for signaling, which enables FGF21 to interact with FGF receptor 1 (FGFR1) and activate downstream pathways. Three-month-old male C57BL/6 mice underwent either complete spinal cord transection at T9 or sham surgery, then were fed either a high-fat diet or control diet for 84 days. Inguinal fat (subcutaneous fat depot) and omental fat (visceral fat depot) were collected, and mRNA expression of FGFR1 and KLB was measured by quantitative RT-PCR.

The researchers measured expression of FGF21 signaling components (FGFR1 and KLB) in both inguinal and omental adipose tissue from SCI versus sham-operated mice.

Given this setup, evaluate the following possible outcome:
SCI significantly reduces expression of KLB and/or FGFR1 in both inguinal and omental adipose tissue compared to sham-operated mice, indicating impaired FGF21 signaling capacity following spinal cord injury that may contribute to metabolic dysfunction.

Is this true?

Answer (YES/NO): YES